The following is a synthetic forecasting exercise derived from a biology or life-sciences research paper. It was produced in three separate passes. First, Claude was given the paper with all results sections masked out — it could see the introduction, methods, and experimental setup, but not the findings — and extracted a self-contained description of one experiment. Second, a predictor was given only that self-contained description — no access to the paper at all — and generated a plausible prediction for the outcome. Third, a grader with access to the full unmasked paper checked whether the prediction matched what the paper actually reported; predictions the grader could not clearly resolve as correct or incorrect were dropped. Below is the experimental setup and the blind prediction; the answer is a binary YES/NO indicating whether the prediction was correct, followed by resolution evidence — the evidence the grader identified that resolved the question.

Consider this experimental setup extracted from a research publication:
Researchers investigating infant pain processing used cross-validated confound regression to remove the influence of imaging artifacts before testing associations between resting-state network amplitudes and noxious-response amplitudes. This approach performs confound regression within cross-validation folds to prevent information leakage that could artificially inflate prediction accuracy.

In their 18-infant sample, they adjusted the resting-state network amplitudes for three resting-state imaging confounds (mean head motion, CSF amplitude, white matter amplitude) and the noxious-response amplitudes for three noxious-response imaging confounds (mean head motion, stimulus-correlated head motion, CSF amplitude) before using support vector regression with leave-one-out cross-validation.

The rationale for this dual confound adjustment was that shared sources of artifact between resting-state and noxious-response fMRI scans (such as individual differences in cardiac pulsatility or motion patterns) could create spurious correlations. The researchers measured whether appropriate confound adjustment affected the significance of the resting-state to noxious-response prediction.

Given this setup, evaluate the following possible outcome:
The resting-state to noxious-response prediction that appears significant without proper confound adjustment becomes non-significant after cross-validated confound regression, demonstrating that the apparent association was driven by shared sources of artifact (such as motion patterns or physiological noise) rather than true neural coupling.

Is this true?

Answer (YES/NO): NO